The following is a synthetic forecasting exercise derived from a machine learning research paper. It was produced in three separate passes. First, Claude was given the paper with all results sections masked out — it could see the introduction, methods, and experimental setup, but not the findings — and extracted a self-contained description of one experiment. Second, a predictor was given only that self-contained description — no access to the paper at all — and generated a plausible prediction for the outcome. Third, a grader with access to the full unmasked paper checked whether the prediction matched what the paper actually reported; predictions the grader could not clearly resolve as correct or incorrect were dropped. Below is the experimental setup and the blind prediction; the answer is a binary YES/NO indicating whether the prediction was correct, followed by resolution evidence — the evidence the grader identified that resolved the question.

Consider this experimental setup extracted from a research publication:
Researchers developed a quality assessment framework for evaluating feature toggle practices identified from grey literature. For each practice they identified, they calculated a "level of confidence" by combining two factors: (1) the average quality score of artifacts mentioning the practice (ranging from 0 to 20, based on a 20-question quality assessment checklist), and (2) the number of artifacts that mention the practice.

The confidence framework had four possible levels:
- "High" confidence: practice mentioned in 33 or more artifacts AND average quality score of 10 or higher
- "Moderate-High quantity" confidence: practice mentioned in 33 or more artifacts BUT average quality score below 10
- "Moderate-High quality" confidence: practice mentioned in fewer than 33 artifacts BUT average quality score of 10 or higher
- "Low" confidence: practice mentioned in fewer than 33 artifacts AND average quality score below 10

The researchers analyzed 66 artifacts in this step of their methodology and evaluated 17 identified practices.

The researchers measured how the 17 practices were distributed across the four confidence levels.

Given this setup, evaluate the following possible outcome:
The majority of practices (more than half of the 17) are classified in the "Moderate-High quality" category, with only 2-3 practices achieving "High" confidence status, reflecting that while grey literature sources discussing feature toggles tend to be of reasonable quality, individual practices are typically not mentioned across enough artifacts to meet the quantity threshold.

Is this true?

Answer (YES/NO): NO